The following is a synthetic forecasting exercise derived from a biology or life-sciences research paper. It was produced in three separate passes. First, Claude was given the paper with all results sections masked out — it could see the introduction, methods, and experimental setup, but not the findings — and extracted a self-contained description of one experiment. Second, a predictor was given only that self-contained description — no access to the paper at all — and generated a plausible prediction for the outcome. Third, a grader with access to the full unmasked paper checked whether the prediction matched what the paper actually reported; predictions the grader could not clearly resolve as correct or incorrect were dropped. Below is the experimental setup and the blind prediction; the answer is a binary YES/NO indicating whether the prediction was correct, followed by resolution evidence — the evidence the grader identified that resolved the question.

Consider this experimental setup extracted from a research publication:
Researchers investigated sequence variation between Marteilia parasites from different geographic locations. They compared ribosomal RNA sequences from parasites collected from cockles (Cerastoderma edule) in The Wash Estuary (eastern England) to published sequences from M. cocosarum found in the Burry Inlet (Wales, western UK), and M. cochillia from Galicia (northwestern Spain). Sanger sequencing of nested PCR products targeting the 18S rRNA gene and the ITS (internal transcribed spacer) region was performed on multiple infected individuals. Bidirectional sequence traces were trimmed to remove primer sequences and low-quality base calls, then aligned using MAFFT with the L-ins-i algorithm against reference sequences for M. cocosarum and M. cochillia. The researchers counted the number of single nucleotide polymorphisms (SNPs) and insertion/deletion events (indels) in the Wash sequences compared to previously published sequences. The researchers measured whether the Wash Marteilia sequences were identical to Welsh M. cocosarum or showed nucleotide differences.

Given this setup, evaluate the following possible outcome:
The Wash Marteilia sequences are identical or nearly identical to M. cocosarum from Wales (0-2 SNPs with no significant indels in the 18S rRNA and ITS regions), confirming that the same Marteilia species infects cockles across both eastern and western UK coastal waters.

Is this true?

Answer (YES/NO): NO